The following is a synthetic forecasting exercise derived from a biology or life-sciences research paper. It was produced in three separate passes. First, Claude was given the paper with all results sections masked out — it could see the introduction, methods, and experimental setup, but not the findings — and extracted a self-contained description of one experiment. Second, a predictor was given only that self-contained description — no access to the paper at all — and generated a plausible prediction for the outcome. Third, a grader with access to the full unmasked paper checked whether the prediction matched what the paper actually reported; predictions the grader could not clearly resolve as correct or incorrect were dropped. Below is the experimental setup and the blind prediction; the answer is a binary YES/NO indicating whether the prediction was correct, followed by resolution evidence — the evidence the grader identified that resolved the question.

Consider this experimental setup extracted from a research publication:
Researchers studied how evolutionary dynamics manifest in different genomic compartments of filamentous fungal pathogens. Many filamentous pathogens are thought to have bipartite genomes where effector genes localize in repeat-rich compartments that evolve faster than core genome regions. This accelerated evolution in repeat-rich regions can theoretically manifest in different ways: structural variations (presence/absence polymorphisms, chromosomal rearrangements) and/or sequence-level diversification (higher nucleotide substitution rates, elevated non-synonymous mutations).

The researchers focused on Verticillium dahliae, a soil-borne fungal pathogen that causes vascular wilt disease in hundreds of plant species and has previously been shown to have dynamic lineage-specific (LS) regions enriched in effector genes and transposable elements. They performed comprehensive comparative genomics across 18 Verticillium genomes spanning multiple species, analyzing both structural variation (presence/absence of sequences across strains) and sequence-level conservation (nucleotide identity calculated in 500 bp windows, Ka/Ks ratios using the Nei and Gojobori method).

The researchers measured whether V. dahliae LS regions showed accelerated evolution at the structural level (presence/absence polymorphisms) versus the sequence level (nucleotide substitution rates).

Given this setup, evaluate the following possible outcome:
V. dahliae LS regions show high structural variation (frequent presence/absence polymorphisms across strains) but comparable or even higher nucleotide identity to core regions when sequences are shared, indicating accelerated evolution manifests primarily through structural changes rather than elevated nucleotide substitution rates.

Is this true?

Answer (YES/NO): YES